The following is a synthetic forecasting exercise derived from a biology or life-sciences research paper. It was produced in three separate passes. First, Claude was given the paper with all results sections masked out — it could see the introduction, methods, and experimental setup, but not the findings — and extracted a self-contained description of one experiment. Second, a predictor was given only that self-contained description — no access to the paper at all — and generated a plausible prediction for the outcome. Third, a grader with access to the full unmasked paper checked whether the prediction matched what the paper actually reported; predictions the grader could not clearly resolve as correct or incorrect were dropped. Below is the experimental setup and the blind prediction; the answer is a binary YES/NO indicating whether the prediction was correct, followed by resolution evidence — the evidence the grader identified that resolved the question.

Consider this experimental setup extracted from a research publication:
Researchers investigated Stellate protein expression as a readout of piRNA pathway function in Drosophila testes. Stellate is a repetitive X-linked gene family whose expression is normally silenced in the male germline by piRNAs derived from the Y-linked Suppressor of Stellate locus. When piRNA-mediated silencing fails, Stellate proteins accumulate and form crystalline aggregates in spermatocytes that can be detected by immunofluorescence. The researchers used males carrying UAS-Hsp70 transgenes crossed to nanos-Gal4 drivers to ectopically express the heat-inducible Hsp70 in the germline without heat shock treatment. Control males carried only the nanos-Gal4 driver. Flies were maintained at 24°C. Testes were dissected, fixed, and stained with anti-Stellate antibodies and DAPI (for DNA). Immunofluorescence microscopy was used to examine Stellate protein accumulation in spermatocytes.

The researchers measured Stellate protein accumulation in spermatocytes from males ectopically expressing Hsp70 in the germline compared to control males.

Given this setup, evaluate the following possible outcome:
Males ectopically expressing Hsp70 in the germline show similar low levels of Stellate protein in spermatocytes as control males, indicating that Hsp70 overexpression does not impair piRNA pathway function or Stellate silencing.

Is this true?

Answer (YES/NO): NO